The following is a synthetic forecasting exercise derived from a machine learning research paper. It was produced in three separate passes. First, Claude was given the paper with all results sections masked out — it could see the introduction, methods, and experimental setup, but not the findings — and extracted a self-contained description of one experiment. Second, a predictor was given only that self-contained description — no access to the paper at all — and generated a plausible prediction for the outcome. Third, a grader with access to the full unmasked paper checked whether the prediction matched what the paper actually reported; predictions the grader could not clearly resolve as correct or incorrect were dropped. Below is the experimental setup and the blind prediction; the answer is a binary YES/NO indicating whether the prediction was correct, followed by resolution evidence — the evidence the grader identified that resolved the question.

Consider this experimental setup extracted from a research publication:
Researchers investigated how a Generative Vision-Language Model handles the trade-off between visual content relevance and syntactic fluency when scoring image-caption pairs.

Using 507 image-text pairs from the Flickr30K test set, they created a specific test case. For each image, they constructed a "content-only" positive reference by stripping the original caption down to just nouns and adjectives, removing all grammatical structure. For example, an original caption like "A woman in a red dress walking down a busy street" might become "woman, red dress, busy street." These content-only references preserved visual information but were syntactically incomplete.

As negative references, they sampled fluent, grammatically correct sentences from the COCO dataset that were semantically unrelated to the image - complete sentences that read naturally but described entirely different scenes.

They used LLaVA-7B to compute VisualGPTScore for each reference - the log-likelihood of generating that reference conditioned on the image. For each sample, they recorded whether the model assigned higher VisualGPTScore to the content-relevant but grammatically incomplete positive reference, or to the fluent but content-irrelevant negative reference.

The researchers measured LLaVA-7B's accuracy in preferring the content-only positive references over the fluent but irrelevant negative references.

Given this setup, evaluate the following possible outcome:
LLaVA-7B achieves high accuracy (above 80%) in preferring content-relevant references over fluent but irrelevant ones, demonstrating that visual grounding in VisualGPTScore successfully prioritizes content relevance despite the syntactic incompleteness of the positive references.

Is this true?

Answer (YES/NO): NO